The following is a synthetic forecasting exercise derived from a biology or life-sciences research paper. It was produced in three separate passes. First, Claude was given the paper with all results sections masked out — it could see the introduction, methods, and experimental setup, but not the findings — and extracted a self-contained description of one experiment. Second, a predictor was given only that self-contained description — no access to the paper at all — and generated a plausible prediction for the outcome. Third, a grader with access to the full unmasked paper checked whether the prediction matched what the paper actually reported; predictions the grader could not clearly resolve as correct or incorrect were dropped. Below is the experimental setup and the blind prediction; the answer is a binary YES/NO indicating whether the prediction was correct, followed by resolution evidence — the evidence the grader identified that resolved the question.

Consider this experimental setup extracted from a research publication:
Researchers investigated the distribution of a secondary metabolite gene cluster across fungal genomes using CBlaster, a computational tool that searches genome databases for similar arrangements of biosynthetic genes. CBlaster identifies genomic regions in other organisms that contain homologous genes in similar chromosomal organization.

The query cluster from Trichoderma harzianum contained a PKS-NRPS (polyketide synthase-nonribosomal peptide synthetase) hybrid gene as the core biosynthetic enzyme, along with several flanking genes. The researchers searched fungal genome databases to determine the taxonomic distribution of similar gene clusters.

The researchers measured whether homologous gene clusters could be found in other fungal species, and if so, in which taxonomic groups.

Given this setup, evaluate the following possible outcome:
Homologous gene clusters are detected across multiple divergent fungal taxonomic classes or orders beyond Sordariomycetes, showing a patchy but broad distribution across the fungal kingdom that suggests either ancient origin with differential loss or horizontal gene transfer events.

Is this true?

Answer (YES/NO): YES